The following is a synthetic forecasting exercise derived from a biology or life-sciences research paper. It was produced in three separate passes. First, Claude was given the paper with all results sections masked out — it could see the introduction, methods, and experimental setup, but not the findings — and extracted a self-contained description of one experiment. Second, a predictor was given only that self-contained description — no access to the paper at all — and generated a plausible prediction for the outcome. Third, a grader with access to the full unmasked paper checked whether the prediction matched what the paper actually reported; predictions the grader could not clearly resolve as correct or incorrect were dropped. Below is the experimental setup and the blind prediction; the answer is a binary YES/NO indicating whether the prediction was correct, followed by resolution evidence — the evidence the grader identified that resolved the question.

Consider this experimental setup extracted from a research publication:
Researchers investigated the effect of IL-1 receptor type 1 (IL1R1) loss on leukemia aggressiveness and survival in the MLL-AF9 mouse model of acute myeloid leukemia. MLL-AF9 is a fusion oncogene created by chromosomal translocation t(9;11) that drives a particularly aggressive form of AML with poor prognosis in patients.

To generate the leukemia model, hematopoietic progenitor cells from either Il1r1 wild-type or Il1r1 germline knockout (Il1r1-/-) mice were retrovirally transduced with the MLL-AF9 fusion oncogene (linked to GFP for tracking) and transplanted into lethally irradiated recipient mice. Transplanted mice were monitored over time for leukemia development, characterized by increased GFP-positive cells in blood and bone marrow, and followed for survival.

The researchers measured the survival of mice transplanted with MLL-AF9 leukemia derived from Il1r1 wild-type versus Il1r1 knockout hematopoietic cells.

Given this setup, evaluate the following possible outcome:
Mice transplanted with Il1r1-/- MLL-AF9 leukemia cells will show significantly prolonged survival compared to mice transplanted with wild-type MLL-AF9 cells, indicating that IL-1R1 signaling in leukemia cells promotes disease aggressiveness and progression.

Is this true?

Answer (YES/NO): YES